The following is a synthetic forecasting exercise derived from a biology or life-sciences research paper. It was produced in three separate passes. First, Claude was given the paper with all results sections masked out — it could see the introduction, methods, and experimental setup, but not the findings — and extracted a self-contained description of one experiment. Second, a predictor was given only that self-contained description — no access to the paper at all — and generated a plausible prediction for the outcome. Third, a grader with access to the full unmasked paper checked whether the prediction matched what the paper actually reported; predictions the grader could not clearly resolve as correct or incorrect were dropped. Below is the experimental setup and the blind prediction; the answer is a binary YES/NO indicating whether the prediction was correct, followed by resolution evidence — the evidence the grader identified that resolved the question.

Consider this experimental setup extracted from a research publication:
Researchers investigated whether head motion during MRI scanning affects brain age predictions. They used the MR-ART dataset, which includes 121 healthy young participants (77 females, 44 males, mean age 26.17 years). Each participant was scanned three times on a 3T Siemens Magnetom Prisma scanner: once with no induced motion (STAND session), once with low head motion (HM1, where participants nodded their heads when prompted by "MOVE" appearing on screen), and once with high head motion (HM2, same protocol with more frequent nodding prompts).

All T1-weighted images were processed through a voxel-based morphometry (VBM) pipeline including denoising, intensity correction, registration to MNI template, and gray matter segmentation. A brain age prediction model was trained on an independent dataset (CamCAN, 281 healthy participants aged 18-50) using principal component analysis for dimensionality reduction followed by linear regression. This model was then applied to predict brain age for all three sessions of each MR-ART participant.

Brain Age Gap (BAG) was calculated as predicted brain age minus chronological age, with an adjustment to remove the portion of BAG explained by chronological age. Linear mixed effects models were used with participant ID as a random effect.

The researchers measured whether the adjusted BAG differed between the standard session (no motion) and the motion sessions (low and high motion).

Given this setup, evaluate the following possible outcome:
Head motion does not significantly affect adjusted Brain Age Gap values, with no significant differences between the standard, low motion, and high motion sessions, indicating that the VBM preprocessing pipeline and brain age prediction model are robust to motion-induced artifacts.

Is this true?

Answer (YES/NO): NO